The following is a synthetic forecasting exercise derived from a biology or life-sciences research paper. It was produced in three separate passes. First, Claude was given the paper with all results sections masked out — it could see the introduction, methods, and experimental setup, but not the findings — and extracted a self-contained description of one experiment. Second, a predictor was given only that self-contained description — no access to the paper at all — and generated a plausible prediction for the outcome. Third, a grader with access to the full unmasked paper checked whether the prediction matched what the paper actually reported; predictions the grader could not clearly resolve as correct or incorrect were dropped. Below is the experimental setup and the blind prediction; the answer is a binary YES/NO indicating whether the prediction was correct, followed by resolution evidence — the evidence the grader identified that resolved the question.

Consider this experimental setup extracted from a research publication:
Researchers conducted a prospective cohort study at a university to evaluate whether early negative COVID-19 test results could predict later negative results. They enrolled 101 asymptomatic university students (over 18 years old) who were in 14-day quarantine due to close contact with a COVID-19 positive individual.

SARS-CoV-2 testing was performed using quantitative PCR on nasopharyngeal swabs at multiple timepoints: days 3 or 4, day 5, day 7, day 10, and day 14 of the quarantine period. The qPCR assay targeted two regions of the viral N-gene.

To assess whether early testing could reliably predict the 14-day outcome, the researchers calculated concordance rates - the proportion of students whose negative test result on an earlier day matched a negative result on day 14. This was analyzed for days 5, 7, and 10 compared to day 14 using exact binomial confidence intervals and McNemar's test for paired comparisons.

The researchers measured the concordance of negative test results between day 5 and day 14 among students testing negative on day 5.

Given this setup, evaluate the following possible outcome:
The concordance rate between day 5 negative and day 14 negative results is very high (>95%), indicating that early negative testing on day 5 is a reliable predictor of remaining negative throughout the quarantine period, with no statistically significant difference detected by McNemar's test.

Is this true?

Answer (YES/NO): NO